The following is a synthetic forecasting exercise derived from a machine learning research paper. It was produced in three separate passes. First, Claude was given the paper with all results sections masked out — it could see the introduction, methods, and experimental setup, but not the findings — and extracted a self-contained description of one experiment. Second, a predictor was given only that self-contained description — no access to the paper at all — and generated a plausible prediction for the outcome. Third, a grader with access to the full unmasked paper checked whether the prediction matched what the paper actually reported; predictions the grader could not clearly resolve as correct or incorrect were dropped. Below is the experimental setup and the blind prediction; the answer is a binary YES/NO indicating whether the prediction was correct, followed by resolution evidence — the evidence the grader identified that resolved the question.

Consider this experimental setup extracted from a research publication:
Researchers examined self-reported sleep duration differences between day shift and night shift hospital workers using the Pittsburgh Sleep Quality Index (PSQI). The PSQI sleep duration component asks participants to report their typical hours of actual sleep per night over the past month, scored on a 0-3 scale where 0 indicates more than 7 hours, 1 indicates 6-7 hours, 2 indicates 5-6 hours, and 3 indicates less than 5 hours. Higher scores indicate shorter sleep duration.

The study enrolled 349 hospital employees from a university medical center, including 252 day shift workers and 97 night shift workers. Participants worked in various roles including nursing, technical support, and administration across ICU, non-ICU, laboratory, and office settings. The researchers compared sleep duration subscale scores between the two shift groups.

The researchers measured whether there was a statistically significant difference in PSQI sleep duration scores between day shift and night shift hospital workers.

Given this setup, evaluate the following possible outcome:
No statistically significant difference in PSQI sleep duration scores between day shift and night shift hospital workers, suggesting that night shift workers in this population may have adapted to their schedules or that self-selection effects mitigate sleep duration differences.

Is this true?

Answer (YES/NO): YES